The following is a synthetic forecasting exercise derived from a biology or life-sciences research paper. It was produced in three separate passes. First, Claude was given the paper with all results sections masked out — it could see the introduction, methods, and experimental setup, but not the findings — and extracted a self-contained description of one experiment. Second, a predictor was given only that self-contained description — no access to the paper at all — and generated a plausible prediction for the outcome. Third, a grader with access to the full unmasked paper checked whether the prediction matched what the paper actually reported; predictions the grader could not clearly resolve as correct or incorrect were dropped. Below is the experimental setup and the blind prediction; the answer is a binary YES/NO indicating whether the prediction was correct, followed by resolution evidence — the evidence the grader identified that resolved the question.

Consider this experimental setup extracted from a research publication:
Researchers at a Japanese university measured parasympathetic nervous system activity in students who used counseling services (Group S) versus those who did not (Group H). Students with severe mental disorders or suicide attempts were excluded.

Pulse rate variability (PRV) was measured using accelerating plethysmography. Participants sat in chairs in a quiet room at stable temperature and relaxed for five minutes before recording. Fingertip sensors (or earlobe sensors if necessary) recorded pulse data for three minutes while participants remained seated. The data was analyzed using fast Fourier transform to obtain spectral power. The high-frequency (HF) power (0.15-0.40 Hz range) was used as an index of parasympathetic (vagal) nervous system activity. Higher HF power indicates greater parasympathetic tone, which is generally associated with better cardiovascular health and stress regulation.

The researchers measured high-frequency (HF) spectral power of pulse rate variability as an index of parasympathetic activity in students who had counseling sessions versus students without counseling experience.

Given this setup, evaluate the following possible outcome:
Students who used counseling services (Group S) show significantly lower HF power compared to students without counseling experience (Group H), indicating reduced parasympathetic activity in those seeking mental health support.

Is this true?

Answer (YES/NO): YES